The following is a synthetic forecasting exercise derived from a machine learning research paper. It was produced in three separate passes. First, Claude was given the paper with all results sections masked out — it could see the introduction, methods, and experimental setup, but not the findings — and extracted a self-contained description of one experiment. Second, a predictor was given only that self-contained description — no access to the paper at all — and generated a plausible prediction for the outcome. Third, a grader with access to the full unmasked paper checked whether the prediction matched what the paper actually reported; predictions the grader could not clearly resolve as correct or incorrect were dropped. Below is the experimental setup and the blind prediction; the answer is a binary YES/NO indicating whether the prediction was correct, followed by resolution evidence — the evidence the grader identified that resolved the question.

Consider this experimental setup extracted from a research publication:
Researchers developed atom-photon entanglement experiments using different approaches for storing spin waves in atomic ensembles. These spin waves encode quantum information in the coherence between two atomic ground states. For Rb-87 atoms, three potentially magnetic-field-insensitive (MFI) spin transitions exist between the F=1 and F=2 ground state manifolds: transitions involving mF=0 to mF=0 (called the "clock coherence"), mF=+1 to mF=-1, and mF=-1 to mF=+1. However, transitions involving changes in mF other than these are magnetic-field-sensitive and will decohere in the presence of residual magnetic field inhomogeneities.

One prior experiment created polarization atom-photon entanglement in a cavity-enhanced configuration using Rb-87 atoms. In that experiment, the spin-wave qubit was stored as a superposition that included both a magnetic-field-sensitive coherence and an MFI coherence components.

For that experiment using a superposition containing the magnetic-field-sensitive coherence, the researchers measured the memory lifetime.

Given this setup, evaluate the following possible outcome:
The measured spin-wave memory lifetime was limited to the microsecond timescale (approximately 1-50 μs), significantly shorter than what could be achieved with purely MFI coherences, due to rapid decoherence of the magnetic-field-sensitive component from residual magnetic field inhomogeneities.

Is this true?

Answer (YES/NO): YES